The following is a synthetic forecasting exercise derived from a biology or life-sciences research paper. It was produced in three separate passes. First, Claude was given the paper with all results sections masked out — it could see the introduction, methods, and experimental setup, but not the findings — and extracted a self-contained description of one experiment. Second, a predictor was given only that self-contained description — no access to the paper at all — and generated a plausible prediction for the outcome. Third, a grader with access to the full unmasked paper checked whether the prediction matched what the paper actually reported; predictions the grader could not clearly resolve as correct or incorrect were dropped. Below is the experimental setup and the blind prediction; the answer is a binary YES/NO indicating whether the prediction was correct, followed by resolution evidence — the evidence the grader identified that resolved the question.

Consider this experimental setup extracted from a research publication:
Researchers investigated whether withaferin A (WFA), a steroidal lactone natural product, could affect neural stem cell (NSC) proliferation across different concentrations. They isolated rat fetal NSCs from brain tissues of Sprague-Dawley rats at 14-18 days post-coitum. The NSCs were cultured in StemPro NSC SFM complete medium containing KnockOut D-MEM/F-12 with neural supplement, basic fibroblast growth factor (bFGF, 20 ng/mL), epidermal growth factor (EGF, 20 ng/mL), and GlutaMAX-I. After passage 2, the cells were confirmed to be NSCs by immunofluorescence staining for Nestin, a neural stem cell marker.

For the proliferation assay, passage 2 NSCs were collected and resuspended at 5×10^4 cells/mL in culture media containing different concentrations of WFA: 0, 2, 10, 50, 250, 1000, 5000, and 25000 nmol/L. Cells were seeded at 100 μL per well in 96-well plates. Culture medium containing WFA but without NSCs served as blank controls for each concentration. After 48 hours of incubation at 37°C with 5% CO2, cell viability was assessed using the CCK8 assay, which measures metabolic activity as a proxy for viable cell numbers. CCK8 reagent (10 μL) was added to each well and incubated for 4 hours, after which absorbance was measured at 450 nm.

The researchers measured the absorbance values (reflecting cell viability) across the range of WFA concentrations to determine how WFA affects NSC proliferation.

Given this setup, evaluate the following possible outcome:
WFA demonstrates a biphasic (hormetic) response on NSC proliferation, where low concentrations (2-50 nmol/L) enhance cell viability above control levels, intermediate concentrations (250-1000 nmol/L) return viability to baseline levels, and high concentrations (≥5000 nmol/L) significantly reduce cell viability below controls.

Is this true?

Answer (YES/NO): NO